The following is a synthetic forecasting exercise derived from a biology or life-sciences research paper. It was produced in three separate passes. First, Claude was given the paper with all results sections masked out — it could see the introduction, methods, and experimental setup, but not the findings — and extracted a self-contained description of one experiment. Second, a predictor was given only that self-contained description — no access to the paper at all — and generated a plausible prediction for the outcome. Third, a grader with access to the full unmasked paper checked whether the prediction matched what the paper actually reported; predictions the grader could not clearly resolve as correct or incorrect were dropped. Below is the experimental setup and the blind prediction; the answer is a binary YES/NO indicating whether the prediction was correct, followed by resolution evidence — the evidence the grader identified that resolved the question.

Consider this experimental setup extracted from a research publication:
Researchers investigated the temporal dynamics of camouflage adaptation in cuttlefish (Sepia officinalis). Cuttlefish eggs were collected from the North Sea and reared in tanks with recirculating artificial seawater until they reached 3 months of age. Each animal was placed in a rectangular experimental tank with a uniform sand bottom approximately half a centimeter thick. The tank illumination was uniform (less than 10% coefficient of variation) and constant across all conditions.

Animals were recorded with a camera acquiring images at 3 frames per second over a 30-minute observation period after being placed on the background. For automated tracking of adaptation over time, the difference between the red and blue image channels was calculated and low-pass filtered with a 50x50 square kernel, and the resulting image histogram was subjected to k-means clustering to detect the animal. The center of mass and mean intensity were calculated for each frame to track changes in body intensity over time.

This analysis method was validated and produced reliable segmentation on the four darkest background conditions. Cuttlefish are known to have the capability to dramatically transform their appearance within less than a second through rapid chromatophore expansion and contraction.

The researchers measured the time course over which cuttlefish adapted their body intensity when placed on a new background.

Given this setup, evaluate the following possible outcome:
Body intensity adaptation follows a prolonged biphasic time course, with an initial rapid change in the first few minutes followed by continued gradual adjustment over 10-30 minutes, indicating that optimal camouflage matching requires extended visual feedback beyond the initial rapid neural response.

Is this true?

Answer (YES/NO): NO